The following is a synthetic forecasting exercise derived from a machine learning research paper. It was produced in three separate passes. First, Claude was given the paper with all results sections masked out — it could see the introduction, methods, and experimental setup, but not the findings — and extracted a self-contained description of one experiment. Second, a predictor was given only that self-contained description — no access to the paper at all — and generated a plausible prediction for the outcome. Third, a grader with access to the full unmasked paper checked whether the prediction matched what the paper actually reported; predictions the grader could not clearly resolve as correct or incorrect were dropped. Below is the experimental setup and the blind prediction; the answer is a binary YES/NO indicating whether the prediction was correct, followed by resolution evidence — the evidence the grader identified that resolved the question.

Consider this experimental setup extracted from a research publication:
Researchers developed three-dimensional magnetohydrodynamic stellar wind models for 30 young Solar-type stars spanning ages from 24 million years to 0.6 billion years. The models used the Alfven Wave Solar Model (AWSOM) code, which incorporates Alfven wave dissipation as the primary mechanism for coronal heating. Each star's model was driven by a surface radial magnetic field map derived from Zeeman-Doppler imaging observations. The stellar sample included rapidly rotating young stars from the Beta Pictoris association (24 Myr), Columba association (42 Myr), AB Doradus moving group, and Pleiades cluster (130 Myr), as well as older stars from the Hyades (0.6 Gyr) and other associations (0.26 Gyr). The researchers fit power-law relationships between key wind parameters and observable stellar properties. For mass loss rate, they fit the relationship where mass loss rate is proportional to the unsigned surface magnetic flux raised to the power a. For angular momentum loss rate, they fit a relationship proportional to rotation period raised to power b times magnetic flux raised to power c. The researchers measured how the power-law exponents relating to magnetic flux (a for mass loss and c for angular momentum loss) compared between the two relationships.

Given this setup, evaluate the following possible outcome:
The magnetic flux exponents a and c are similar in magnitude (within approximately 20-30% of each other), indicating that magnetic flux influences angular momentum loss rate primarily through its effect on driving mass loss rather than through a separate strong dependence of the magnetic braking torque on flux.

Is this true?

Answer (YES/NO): NO